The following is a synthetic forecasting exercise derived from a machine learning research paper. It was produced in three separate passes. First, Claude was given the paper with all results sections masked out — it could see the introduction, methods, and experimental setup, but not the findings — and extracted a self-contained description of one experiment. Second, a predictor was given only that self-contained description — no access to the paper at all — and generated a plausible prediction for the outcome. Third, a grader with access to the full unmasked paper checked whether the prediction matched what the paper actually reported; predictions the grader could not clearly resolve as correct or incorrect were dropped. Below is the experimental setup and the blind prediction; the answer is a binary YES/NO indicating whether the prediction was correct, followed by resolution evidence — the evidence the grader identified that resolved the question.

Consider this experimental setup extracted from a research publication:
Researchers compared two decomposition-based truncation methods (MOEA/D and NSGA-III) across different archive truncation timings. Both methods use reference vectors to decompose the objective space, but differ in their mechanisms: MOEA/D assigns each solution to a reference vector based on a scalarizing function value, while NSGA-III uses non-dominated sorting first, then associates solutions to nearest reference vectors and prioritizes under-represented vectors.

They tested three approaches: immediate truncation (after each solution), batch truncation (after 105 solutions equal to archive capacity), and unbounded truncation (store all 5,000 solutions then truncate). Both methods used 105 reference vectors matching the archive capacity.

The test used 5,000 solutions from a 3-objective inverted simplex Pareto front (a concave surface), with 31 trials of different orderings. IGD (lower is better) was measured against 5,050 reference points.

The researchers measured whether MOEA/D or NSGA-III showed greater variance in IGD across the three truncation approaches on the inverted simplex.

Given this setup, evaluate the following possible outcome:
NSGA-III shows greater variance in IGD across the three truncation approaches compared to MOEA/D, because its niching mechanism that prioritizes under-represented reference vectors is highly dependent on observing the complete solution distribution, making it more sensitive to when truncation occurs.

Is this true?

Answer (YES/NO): YES